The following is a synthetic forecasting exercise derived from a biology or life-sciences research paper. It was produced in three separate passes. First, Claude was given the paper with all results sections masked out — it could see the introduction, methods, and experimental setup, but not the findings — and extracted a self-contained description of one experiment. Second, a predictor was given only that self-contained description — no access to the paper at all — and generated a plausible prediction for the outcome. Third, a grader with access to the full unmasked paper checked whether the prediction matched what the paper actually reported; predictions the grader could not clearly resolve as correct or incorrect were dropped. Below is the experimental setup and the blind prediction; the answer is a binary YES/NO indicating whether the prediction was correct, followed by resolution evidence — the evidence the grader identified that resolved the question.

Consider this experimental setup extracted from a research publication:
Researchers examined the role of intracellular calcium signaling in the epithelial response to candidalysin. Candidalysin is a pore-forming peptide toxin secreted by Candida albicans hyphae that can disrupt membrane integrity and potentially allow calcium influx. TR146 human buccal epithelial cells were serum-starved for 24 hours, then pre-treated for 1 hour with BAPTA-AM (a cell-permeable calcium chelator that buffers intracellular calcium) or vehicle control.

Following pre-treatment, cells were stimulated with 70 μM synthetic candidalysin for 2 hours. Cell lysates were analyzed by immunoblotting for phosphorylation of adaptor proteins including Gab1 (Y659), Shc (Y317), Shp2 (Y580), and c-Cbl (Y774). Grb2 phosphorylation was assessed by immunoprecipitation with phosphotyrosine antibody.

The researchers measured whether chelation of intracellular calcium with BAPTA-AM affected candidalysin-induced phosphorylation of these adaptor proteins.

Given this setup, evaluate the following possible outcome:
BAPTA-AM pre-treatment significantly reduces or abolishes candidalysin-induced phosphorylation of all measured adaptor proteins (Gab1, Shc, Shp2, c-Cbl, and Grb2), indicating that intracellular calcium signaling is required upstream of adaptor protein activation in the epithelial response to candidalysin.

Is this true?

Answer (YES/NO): YES